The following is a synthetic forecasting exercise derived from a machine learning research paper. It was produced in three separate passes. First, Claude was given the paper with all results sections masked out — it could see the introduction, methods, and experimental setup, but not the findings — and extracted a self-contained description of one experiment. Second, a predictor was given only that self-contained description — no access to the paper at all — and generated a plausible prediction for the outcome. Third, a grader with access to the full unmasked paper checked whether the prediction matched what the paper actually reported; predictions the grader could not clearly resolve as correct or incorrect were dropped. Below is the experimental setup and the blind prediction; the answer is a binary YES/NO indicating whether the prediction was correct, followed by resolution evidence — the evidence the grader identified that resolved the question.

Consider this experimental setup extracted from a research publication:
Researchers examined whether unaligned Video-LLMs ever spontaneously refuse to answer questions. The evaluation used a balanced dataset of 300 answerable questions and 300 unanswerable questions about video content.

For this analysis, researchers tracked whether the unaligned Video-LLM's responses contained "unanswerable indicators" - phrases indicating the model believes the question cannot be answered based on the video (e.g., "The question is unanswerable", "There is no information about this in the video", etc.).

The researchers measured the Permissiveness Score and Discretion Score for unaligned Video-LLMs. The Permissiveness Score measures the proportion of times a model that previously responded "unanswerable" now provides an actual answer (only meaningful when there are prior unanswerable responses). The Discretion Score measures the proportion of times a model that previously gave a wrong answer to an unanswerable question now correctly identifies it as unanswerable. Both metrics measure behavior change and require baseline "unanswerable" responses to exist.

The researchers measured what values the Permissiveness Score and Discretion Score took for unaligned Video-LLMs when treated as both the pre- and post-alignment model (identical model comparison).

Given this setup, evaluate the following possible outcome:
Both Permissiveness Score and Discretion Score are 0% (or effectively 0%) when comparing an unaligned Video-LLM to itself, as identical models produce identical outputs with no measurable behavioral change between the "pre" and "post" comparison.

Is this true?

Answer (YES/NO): YES